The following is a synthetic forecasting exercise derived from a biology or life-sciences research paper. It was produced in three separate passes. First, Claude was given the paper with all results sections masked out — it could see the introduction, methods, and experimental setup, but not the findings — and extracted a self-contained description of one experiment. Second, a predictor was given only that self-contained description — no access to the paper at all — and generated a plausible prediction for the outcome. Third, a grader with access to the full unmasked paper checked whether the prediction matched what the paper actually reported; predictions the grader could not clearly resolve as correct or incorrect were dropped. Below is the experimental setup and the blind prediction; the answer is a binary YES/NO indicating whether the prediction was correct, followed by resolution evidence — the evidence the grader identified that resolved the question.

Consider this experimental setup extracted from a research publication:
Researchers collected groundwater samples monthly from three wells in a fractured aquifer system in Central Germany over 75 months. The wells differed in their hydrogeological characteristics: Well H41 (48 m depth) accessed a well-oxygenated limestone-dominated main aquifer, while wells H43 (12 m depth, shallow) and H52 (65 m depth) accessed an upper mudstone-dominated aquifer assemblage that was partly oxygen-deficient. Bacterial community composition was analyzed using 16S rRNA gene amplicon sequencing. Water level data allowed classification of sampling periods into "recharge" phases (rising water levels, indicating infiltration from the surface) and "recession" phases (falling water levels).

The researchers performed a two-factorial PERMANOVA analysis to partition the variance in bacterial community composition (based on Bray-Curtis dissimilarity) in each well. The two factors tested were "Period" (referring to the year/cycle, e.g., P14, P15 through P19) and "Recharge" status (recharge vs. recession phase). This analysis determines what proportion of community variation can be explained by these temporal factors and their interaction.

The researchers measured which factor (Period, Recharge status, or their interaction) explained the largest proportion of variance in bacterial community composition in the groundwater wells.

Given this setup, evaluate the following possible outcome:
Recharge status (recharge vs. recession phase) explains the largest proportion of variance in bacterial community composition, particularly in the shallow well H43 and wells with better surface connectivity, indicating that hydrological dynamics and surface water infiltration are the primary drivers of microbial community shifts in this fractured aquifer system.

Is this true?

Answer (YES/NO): NO